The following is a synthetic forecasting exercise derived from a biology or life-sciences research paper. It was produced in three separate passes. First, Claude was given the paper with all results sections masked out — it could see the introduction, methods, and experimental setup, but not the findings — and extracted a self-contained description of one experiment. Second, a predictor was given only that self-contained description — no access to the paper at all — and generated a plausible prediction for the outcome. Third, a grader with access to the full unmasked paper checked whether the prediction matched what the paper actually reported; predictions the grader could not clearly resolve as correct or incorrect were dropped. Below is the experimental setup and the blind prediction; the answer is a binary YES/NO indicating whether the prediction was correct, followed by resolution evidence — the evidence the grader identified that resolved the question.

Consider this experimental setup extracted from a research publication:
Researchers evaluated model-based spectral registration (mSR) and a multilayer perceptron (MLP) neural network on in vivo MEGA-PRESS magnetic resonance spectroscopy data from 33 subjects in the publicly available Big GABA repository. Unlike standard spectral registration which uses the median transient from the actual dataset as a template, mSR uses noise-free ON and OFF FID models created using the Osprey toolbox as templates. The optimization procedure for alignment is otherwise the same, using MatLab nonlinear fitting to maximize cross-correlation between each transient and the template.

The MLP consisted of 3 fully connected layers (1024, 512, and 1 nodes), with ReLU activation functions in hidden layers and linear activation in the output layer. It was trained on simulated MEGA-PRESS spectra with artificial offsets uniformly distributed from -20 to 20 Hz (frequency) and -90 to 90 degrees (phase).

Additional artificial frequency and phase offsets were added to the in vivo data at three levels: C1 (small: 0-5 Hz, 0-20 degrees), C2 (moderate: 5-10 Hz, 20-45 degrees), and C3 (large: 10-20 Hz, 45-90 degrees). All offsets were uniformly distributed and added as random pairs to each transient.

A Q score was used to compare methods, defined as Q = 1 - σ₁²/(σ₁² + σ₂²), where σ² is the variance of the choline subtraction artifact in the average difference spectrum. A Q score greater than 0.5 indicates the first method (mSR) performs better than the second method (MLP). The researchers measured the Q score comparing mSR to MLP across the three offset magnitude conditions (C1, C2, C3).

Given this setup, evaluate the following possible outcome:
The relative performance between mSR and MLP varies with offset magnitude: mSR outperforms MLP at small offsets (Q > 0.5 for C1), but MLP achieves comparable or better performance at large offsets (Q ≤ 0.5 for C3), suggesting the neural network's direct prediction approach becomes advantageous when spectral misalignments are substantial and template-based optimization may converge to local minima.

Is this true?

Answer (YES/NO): NO